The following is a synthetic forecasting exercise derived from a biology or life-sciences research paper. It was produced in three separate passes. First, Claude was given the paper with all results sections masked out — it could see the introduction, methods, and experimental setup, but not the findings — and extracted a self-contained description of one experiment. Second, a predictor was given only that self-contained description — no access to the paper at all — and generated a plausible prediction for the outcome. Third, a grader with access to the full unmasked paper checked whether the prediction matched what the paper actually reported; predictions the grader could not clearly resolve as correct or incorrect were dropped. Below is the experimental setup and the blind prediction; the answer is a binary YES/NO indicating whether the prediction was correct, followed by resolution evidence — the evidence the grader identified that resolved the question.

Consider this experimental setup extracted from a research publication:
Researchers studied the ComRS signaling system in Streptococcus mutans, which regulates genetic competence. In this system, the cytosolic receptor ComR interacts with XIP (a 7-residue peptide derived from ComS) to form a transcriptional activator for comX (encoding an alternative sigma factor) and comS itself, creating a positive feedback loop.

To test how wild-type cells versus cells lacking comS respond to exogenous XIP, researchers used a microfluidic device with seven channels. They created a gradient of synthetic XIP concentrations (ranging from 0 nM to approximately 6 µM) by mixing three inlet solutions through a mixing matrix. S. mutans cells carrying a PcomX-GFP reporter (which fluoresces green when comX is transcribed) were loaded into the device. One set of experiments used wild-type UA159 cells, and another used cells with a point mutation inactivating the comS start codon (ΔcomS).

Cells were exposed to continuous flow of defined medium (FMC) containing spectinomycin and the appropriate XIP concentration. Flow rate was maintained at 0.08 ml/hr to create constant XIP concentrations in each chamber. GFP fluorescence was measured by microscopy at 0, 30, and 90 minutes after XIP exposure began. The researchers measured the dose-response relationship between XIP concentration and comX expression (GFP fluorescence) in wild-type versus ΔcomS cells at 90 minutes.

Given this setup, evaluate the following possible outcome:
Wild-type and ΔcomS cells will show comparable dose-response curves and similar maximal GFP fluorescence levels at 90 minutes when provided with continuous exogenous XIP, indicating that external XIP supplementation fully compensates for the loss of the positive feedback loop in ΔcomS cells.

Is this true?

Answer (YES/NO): NO